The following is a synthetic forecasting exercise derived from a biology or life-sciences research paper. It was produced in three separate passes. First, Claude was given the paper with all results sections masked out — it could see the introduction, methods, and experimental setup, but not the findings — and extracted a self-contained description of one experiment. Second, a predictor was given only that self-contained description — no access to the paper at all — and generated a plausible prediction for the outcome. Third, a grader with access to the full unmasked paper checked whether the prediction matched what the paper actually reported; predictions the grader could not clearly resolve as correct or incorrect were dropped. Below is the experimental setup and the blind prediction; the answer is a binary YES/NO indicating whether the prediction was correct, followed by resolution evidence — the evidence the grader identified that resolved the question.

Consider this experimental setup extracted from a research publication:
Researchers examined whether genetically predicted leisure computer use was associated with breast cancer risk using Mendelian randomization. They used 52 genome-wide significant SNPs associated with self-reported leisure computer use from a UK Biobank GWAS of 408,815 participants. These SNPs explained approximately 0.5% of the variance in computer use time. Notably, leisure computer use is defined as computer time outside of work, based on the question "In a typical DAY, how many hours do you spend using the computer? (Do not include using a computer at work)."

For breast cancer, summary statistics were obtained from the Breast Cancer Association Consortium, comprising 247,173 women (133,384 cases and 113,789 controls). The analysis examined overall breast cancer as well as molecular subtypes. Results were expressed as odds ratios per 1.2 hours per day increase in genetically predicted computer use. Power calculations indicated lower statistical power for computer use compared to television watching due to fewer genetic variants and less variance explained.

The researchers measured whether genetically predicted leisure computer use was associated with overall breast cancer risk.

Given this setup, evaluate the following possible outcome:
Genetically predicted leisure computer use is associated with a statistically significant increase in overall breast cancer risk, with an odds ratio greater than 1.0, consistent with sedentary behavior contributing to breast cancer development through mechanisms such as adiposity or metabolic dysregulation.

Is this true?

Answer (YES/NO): NO